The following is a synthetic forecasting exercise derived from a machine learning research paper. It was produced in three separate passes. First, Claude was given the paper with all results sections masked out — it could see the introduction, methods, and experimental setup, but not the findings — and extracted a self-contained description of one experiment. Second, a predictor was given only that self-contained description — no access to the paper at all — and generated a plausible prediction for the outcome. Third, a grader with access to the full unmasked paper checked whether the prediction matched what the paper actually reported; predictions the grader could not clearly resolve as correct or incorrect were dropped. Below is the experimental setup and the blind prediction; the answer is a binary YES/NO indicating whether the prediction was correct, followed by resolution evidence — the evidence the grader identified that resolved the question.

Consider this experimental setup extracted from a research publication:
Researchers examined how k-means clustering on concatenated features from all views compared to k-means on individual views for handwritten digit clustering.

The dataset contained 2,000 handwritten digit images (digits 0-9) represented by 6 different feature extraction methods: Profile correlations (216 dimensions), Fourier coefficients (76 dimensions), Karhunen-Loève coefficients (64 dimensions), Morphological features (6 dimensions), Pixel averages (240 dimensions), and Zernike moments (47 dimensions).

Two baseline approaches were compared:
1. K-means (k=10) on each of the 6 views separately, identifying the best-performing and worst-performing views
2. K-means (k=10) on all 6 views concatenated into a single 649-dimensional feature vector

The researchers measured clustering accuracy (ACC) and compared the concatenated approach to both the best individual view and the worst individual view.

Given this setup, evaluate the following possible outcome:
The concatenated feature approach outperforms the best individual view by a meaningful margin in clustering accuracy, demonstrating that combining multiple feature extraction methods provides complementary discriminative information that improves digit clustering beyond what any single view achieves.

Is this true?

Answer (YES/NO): NO